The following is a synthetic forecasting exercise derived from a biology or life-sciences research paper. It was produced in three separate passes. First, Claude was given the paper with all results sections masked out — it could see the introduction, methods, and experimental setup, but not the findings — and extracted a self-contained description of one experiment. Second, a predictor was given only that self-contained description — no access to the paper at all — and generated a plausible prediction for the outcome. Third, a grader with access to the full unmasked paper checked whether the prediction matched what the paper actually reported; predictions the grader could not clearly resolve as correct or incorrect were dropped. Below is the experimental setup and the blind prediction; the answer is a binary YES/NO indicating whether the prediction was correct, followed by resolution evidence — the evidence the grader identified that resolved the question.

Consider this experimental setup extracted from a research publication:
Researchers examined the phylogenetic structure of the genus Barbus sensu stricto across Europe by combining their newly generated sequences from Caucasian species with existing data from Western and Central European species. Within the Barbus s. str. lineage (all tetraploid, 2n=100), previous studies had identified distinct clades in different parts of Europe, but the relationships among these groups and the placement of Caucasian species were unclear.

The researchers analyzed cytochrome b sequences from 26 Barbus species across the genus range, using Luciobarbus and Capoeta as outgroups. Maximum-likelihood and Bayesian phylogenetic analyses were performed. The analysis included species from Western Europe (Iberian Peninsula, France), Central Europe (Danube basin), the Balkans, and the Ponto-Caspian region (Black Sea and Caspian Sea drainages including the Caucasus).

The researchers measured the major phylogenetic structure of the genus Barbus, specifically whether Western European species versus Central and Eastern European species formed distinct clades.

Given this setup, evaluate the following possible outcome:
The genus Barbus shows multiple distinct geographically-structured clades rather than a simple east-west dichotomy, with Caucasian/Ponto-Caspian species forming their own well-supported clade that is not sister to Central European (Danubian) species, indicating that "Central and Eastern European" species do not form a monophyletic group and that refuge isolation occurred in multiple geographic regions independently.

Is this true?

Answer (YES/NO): NO